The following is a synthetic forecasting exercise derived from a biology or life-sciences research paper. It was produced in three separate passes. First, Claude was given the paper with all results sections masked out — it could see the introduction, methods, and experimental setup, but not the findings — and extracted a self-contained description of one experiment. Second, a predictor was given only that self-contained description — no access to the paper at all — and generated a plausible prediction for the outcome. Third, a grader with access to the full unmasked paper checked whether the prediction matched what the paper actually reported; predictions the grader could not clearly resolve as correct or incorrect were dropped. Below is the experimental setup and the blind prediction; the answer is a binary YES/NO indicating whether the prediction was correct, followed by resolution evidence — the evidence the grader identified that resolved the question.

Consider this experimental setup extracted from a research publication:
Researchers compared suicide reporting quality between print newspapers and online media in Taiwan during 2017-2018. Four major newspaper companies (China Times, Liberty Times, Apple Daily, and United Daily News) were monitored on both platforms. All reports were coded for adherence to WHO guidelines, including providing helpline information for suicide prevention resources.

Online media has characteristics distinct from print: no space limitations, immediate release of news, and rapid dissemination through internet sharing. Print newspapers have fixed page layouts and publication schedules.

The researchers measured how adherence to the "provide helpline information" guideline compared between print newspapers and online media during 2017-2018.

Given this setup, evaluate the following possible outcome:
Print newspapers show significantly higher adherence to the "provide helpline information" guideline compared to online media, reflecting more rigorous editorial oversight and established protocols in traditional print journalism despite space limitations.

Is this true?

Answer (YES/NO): NO